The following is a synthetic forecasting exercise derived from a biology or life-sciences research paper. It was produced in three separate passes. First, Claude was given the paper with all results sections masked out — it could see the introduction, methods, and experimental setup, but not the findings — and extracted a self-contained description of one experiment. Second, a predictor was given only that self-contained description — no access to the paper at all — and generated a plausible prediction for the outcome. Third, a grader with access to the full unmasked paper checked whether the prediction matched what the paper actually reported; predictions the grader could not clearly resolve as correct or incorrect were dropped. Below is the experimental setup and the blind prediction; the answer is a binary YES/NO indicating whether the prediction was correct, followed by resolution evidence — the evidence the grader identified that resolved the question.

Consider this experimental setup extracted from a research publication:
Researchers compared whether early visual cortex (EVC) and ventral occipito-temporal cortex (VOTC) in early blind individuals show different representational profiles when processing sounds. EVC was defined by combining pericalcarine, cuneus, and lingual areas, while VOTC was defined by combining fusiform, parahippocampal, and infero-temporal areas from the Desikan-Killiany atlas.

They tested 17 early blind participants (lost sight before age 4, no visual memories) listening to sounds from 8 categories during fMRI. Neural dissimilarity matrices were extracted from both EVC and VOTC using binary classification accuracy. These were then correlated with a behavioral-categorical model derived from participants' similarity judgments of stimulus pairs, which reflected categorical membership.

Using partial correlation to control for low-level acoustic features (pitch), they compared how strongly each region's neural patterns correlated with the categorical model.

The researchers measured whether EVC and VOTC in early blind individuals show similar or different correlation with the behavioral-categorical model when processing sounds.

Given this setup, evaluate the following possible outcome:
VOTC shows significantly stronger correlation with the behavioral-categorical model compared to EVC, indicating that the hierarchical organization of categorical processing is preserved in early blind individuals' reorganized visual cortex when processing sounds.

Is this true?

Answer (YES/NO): YES